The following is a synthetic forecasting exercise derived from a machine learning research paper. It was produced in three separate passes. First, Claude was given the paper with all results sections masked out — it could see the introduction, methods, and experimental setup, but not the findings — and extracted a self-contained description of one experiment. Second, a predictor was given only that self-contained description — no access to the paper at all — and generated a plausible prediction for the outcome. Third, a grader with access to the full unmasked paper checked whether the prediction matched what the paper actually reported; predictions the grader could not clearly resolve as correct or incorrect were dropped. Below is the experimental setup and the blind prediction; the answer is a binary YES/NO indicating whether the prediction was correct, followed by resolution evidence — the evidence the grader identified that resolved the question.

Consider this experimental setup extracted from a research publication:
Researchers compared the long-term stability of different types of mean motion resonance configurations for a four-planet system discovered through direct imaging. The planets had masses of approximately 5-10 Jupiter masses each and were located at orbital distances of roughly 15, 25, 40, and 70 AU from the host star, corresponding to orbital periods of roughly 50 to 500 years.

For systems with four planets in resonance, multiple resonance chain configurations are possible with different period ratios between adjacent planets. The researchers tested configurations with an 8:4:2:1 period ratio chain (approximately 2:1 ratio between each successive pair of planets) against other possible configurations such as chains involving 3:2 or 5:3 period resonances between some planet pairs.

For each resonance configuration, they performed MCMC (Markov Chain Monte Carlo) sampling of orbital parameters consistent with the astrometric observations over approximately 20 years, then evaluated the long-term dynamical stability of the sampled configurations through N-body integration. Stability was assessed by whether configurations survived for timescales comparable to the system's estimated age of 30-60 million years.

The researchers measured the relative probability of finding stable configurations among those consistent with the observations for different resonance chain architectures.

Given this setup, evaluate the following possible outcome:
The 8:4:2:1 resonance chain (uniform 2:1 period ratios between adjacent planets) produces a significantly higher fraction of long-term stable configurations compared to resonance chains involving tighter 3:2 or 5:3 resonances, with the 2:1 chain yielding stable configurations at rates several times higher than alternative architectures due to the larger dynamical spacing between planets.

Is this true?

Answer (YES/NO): YES